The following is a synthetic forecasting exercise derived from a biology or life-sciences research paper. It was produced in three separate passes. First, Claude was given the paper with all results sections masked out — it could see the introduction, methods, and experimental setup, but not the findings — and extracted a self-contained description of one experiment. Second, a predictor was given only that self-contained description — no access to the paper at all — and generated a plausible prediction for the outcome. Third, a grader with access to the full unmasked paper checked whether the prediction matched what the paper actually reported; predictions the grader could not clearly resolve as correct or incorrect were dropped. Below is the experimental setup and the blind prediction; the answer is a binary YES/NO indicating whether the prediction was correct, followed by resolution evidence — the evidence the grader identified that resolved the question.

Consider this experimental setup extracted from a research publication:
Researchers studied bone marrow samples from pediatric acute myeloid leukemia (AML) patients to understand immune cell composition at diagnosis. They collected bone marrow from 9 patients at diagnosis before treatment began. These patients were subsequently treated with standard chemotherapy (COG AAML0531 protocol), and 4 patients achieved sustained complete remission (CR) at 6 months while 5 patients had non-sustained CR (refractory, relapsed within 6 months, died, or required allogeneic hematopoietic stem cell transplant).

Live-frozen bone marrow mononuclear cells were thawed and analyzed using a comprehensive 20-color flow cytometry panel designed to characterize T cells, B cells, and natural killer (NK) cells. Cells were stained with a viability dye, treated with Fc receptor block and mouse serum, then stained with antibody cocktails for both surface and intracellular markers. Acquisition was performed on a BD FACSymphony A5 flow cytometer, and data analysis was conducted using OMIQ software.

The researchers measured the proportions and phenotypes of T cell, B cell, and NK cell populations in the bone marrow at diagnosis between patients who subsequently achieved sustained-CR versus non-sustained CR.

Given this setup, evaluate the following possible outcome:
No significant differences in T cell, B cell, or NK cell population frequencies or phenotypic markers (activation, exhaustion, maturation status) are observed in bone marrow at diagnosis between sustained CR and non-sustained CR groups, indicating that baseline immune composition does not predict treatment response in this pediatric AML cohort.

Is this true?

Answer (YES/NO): NO